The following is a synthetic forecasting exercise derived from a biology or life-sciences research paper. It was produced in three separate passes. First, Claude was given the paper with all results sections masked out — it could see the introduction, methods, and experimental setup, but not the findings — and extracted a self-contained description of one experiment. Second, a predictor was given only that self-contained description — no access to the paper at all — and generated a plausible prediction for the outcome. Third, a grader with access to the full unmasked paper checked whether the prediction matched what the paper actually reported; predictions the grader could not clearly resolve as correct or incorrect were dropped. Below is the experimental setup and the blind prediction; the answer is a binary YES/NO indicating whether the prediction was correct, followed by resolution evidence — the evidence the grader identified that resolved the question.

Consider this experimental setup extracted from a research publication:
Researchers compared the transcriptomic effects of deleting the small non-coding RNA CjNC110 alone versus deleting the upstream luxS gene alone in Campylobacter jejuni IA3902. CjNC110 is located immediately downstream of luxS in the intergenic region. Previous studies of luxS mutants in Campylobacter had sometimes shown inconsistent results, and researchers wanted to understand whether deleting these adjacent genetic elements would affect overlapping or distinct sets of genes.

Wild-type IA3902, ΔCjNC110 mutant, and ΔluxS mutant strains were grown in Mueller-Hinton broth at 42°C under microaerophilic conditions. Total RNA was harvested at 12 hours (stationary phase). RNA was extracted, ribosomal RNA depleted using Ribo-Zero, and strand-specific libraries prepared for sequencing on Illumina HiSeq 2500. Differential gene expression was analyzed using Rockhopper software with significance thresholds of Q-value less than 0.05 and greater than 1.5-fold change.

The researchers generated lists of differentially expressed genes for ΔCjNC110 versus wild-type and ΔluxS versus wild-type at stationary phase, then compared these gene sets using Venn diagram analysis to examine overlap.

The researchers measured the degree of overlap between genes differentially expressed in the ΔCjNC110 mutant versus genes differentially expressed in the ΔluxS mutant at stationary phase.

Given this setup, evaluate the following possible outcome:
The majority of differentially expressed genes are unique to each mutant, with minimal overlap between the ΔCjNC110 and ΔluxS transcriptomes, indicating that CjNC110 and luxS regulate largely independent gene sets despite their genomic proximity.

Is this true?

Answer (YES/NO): YES